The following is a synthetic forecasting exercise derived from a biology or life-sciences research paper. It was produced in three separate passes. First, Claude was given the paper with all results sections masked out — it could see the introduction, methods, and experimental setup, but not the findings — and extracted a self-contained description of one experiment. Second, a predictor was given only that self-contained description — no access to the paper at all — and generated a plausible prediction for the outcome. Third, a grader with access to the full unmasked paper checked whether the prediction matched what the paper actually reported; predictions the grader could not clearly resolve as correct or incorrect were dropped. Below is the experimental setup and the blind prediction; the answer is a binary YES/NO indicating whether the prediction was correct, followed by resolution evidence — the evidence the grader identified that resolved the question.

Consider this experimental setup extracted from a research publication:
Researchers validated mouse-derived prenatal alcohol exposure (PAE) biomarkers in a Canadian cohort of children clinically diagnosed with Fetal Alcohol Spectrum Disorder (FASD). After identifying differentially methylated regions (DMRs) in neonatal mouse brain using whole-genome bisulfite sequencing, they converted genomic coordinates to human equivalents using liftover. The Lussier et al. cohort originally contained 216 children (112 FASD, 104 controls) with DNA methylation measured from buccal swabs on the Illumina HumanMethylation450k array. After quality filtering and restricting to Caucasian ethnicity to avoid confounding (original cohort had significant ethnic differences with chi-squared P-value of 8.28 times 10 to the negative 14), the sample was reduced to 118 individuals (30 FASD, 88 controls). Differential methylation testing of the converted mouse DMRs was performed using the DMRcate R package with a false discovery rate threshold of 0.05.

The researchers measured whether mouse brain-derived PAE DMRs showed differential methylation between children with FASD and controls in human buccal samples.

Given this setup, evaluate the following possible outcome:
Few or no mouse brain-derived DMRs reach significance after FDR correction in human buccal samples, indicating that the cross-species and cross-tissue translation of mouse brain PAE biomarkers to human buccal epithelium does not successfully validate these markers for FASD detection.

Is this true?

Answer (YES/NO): NO